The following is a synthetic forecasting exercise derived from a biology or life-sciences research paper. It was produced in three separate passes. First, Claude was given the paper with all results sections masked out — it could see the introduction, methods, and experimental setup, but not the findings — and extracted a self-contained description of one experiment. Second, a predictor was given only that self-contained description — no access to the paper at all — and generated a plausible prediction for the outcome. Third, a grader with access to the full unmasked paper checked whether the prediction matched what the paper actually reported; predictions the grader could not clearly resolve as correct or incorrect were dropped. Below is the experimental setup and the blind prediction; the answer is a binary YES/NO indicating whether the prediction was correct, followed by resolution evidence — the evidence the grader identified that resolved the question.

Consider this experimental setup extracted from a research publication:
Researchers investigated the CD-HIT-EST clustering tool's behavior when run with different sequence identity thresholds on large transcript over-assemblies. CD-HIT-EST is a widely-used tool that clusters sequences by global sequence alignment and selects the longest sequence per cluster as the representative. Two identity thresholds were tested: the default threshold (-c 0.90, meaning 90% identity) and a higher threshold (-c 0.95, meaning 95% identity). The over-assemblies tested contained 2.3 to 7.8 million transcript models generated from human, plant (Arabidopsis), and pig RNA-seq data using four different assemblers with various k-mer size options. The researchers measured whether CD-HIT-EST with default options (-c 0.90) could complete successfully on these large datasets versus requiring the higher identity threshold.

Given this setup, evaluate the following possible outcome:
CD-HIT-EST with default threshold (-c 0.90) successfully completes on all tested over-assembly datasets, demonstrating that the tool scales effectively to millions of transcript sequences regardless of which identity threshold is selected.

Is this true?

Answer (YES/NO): NO